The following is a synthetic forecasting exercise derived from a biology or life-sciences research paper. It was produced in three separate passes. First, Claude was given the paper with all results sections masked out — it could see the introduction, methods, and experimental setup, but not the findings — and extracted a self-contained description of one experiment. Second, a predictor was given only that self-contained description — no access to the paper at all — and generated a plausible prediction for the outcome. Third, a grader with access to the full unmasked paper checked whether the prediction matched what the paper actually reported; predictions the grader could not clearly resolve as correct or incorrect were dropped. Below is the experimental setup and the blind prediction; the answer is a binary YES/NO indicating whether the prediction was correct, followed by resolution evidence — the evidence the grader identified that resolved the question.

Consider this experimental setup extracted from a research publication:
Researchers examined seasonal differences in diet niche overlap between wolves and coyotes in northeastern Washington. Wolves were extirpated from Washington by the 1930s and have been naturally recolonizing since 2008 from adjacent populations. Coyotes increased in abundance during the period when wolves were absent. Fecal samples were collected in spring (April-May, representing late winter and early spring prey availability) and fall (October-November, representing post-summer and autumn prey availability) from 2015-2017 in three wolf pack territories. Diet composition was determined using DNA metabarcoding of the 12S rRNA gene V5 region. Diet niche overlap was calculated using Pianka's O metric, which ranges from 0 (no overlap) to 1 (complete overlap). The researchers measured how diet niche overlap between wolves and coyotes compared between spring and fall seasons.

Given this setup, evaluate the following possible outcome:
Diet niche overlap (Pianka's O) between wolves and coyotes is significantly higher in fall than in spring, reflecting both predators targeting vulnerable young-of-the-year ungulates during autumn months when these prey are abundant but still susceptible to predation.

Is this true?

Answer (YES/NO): NO